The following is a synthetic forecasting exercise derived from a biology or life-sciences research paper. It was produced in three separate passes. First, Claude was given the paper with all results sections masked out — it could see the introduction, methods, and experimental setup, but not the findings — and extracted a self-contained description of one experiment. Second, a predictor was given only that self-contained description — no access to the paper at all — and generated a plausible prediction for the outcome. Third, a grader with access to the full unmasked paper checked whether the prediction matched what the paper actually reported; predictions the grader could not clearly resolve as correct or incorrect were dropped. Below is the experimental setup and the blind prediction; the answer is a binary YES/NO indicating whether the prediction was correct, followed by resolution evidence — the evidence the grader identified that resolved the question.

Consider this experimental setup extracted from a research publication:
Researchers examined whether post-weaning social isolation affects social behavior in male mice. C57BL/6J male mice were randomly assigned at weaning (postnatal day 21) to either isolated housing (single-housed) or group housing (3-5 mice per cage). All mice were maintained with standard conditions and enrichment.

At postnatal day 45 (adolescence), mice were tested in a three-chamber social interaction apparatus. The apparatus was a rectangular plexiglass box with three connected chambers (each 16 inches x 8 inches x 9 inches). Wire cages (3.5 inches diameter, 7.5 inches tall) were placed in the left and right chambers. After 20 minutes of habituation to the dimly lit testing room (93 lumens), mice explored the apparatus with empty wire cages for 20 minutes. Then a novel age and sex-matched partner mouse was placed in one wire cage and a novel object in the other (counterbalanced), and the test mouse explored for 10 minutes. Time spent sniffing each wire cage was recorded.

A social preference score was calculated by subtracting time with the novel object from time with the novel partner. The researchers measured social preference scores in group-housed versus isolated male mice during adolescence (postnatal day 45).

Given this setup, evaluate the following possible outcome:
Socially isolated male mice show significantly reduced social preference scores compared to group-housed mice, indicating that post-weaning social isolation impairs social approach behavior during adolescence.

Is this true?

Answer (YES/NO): NO